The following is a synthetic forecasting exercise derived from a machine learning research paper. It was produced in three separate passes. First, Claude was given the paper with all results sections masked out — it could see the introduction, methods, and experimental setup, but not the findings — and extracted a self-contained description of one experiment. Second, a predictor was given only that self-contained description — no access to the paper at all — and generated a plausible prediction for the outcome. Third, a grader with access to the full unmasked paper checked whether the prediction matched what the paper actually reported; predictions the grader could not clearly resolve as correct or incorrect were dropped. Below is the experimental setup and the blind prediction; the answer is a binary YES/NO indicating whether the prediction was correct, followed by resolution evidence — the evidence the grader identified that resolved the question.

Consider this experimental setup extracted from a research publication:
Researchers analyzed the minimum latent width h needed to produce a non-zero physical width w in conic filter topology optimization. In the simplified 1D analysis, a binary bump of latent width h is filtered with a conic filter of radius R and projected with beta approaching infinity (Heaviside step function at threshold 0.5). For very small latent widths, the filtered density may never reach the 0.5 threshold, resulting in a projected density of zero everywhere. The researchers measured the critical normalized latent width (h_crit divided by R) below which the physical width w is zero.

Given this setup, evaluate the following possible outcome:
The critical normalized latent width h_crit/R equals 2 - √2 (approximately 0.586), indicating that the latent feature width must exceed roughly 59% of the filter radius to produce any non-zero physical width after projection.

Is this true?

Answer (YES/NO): YES